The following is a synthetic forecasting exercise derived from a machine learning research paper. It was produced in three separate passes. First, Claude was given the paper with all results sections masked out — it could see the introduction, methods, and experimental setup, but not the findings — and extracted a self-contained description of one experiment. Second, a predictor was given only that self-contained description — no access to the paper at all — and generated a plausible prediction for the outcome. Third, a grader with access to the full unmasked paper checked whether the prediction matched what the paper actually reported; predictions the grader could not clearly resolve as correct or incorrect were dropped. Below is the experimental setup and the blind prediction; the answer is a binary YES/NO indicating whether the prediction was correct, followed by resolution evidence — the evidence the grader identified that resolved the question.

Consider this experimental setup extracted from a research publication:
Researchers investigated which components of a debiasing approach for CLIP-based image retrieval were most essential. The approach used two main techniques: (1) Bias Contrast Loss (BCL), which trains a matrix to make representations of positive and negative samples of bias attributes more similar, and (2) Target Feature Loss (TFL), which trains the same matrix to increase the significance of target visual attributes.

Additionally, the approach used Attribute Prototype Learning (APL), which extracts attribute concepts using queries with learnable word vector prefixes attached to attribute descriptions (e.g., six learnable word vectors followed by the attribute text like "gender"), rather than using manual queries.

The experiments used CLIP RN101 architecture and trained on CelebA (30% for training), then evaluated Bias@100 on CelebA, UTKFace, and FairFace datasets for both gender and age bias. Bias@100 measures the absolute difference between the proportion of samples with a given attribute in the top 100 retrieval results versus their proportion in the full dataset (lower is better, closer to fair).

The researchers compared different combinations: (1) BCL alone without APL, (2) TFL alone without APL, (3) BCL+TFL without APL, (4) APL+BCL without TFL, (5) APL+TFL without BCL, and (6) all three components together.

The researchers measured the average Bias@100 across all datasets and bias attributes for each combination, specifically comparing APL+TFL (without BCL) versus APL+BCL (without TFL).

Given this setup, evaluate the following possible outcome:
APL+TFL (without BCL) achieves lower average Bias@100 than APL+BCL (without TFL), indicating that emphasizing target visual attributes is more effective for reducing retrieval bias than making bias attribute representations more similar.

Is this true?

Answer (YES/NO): YES